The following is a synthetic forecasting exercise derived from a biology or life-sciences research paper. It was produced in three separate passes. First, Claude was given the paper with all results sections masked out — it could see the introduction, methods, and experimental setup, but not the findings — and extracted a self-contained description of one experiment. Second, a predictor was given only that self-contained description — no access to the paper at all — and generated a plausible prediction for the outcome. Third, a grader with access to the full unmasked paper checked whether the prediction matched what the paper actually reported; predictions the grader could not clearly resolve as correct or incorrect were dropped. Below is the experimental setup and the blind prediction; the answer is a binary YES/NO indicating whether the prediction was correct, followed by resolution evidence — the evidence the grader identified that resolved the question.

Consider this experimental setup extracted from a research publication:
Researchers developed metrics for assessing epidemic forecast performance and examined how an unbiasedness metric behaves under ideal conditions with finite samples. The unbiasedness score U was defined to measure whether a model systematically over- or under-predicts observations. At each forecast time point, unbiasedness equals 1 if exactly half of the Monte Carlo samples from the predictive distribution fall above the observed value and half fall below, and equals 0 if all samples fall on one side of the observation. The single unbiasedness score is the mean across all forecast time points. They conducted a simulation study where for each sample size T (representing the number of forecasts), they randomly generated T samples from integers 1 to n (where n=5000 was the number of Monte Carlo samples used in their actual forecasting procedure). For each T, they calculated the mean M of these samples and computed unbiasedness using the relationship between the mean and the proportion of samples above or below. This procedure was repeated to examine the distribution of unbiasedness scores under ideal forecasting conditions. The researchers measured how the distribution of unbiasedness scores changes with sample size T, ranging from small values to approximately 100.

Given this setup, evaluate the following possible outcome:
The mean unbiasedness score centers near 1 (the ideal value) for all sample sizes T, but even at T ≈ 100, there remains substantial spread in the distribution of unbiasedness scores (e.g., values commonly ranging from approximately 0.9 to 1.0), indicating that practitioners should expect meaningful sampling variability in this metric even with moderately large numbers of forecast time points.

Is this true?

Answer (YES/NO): NO